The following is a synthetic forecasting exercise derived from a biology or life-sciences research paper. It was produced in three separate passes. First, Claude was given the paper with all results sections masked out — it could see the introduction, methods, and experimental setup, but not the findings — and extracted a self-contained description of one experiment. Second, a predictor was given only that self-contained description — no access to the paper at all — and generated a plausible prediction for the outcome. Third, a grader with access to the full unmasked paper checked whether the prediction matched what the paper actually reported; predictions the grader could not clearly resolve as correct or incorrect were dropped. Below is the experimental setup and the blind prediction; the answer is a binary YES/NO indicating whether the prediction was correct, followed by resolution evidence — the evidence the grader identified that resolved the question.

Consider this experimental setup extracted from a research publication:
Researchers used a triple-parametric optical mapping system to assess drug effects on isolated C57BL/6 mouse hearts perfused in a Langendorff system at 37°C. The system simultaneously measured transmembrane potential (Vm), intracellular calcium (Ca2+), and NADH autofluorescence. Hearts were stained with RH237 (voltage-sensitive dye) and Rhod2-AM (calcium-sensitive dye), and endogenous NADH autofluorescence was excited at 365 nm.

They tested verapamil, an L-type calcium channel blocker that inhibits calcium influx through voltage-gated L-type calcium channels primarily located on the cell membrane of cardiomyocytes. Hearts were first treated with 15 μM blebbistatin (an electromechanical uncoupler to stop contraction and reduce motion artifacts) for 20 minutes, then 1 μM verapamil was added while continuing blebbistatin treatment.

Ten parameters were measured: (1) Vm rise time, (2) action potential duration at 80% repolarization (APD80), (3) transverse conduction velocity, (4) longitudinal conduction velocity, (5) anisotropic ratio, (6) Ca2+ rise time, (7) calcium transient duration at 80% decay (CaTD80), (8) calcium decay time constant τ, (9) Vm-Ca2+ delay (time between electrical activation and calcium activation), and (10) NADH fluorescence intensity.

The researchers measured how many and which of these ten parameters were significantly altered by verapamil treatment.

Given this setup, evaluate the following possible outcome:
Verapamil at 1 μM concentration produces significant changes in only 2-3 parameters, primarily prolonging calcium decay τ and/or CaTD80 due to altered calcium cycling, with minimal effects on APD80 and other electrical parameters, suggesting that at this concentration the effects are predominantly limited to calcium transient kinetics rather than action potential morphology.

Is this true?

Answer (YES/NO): NO